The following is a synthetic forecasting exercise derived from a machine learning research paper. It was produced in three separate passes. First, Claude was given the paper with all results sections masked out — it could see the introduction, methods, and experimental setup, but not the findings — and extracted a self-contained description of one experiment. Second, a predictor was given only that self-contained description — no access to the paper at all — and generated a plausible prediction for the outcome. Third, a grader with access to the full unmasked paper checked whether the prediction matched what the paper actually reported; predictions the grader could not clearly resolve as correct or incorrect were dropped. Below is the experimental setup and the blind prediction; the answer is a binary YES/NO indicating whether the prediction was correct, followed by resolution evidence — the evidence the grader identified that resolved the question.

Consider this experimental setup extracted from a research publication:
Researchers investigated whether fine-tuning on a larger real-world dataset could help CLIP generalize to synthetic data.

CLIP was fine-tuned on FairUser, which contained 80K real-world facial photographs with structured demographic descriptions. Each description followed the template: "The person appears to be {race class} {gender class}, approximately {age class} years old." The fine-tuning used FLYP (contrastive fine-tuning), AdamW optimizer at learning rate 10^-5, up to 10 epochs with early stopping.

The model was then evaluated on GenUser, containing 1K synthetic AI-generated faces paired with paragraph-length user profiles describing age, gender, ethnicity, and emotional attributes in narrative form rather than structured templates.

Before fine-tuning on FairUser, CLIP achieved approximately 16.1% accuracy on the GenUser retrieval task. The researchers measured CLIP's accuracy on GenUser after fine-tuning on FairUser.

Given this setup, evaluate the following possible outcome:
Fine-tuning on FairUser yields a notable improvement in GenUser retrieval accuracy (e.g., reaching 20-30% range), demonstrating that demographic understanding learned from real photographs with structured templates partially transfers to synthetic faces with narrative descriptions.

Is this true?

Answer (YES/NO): NO